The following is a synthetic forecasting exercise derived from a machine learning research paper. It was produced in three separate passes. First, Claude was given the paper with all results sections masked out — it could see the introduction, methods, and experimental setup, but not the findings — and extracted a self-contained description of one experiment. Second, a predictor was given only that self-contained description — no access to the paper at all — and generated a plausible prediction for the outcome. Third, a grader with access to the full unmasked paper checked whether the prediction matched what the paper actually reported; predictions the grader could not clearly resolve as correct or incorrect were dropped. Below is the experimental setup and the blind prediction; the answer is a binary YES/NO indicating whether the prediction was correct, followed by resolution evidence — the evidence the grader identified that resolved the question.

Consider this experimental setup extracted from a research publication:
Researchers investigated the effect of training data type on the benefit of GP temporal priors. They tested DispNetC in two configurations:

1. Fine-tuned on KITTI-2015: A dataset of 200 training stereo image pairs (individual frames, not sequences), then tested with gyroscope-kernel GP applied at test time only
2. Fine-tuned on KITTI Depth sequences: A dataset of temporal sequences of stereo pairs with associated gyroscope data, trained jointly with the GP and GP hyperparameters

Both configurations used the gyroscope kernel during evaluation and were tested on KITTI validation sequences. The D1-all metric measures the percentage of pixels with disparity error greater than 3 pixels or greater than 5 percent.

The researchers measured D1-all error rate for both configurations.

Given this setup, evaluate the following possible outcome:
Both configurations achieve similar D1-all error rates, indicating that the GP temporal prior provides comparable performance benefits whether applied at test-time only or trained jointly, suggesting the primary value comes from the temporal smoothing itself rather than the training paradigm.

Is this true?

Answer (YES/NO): NO